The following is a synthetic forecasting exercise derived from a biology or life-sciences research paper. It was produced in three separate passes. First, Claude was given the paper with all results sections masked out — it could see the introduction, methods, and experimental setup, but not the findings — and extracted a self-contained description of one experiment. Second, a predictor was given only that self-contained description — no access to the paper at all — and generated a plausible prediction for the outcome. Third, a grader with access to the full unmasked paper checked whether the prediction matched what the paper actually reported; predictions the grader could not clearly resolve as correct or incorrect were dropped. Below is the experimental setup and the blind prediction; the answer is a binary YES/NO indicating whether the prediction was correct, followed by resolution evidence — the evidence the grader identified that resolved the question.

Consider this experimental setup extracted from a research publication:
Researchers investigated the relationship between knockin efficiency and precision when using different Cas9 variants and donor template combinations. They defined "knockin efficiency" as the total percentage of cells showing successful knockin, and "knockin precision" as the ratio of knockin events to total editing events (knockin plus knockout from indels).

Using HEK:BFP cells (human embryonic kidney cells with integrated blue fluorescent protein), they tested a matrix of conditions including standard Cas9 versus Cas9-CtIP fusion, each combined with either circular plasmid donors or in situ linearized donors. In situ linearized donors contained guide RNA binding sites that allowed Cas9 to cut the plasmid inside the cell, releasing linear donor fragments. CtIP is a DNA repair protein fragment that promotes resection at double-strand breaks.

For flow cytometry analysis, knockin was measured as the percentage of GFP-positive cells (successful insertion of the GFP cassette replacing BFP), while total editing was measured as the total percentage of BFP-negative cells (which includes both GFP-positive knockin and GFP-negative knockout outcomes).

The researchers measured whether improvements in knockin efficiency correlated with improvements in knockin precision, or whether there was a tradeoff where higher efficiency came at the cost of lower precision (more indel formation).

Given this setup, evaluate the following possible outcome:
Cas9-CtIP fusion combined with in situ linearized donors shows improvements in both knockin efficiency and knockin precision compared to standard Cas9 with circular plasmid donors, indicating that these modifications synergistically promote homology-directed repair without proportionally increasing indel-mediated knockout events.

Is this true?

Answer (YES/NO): NO